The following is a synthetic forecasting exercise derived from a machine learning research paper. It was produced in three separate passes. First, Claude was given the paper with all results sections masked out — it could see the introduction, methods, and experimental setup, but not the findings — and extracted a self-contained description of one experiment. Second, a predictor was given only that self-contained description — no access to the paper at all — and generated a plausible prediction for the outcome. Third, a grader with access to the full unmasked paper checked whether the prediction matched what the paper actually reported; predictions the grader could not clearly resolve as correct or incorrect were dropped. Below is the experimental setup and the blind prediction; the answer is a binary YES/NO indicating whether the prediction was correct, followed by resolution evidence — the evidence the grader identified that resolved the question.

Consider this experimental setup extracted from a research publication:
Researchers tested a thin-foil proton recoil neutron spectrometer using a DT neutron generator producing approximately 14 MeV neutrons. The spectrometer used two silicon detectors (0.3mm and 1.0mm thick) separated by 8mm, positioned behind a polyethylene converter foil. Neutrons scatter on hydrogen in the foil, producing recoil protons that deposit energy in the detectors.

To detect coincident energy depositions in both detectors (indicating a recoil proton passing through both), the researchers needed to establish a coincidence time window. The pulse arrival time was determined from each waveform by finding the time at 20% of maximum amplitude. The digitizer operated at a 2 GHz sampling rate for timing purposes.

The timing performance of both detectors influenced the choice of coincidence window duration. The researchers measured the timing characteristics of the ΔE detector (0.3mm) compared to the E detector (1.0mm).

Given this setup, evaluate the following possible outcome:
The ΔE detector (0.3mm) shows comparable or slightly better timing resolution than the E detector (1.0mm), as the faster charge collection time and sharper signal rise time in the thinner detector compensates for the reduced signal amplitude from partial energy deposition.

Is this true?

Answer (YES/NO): NO